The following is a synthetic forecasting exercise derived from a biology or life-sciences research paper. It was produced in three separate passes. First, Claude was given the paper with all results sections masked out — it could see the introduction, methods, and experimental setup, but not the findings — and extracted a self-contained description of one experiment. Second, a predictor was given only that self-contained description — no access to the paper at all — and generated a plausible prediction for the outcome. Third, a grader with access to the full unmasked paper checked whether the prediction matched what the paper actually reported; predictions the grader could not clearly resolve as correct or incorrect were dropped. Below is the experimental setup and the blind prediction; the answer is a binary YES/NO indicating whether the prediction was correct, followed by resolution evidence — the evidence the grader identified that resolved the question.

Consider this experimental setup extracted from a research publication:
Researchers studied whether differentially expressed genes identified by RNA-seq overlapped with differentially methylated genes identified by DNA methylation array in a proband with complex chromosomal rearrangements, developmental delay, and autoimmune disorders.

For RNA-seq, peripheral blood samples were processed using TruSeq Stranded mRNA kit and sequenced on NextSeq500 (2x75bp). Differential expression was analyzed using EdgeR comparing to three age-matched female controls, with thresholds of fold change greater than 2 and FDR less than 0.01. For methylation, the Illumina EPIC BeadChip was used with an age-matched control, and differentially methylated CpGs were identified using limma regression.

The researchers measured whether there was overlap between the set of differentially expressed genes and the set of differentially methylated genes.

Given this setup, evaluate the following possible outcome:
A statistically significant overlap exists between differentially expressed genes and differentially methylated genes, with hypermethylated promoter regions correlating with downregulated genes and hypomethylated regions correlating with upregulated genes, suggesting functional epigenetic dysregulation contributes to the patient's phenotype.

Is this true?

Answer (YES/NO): NO